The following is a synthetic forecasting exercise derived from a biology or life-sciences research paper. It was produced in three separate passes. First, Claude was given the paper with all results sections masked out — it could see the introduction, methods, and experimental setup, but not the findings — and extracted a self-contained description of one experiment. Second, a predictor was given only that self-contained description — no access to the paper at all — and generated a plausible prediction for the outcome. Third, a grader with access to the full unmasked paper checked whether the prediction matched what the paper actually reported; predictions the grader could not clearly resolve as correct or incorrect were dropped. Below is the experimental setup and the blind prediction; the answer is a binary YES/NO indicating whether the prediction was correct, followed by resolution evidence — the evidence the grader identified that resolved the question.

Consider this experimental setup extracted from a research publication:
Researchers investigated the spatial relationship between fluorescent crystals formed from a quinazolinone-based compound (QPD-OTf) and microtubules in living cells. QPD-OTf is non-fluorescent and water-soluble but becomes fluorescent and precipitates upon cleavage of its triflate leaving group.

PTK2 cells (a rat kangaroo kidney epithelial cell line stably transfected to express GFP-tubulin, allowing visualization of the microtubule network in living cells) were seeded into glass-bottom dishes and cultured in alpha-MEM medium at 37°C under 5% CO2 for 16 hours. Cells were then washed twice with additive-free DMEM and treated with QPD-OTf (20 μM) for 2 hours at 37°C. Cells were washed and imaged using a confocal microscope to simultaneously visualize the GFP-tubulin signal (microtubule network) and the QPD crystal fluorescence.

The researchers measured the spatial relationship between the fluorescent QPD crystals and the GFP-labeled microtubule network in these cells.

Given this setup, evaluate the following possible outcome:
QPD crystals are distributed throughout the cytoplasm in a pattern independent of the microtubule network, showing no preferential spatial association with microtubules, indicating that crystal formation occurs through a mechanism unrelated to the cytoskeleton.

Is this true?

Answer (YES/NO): NO